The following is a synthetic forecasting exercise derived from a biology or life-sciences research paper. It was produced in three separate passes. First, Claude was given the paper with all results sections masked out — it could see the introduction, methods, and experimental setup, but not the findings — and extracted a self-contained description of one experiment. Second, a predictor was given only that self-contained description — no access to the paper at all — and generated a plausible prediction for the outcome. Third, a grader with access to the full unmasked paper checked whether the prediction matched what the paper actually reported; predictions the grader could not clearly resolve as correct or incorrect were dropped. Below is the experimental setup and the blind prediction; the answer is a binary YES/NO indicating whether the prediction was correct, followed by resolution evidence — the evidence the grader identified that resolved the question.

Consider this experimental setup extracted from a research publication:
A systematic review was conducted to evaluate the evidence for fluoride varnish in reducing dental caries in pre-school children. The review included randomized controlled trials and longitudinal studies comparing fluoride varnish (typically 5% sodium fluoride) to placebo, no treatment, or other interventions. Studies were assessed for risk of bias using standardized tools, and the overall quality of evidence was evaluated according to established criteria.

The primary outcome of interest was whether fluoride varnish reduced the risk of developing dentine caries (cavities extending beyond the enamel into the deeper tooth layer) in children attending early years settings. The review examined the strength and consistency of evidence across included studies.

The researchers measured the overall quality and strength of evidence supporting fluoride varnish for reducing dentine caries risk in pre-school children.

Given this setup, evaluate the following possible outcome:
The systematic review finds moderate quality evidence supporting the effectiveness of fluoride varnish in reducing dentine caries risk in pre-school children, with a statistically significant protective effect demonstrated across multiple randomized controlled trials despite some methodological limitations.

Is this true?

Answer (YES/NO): NO